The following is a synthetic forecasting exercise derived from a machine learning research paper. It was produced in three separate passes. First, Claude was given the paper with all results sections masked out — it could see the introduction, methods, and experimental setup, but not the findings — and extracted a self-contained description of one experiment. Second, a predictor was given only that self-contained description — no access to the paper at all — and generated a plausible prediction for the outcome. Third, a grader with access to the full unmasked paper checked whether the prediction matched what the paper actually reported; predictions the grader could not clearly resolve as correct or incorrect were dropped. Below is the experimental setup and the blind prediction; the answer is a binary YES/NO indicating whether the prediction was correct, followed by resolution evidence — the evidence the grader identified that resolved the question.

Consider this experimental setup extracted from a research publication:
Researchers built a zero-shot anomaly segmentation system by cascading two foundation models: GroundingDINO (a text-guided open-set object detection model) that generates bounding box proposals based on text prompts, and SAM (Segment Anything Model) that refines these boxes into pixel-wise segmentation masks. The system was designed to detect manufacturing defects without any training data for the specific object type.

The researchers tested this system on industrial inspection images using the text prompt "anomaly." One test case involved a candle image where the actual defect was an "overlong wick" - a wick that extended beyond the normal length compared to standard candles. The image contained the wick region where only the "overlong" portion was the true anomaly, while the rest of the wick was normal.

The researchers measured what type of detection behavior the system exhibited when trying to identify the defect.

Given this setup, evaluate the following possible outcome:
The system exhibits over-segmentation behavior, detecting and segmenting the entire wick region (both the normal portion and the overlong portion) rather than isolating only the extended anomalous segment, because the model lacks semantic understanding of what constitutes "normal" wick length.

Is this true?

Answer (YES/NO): YES